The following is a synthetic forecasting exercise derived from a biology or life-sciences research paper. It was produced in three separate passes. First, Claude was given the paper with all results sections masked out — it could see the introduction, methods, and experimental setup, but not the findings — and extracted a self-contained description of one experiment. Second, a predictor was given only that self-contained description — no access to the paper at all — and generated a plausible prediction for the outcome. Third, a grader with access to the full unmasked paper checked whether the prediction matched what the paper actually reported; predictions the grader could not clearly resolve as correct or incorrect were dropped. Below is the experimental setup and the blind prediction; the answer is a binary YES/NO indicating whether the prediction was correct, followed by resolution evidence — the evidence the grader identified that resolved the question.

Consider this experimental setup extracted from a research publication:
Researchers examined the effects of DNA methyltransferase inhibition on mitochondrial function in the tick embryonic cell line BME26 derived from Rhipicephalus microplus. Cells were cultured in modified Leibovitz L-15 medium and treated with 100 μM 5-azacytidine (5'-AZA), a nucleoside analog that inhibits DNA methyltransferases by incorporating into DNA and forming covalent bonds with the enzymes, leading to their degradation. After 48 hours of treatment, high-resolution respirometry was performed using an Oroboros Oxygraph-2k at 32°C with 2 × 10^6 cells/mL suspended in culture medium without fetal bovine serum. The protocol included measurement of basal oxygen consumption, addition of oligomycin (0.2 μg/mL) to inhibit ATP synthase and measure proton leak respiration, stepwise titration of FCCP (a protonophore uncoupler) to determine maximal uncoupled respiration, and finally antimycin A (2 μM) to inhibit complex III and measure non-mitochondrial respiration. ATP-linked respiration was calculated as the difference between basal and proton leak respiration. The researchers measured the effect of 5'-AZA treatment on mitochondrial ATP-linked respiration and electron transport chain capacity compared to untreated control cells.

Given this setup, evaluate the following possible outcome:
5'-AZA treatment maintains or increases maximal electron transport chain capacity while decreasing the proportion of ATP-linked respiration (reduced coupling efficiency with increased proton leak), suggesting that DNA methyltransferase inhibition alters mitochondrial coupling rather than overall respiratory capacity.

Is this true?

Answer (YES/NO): NO